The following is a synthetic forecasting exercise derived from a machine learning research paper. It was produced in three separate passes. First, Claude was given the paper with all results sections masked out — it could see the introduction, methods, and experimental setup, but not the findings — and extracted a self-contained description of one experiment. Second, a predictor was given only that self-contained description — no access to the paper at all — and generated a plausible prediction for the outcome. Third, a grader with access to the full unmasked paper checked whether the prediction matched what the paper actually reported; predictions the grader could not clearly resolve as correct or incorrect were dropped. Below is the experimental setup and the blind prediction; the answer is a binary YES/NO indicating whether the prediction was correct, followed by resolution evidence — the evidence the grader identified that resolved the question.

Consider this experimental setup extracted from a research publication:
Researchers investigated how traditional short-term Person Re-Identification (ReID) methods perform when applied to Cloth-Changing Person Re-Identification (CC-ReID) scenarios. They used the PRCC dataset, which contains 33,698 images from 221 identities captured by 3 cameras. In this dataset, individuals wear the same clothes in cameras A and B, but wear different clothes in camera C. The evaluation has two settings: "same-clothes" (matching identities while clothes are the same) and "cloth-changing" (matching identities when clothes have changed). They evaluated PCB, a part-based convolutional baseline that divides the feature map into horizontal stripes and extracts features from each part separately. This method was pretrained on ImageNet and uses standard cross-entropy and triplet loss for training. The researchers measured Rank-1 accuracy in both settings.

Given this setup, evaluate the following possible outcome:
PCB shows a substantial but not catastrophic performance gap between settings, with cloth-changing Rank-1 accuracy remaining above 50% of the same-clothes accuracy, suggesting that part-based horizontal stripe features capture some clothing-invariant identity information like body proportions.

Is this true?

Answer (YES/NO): NO